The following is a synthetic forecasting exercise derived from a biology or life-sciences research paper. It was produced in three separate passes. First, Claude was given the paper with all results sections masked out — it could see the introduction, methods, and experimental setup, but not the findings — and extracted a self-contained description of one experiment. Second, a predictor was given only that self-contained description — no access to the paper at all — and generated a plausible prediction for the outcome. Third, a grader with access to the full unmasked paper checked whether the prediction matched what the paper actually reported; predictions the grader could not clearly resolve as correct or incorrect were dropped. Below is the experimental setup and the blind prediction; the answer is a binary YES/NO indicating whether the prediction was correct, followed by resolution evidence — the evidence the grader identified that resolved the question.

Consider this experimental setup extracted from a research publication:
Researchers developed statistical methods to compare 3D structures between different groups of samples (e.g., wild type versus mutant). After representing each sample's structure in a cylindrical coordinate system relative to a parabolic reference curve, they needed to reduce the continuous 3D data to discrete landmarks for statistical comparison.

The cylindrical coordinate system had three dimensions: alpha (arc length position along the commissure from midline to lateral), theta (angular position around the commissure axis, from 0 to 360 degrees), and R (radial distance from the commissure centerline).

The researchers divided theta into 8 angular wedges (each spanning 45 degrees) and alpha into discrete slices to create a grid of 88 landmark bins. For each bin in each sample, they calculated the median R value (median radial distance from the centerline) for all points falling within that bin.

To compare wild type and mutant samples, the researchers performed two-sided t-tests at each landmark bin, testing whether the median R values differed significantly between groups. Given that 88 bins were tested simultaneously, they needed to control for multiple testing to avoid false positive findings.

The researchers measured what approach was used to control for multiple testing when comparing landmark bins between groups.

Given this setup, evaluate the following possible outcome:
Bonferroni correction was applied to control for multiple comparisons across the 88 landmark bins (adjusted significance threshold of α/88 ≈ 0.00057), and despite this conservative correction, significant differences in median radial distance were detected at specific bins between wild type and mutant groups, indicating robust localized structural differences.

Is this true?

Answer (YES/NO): NO